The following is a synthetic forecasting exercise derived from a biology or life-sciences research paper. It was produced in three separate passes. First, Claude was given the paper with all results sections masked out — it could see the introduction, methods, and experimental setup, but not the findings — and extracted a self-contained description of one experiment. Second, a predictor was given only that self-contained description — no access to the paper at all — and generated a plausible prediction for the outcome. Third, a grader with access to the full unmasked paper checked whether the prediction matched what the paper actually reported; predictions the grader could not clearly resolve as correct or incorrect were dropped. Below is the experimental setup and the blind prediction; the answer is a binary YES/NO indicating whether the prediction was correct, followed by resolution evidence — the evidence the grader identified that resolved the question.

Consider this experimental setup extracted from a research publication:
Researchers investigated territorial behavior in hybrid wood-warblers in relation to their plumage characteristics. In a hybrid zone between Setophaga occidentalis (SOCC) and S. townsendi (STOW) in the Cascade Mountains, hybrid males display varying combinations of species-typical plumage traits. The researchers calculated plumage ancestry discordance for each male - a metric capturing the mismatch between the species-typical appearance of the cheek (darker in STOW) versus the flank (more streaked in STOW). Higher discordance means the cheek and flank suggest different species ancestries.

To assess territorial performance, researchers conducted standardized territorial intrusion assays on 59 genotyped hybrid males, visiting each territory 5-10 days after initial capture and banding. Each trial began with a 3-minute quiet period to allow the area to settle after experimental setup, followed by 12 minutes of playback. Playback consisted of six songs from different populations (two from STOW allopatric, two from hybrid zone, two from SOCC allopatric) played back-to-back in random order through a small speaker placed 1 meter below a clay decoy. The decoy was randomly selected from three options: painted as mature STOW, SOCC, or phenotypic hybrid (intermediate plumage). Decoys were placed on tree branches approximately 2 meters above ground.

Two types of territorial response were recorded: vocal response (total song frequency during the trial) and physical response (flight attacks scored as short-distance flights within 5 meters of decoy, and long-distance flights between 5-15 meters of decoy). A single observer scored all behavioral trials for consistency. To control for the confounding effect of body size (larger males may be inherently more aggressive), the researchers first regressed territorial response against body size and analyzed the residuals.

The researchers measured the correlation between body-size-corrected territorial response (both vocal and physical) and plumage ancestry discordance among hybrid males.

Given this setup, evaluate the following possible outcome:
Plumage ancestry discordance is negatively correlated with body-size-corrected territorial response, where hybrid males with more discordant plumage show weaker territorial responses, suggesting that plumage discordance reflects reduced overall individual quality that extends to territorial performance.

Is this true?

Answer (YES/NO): YES